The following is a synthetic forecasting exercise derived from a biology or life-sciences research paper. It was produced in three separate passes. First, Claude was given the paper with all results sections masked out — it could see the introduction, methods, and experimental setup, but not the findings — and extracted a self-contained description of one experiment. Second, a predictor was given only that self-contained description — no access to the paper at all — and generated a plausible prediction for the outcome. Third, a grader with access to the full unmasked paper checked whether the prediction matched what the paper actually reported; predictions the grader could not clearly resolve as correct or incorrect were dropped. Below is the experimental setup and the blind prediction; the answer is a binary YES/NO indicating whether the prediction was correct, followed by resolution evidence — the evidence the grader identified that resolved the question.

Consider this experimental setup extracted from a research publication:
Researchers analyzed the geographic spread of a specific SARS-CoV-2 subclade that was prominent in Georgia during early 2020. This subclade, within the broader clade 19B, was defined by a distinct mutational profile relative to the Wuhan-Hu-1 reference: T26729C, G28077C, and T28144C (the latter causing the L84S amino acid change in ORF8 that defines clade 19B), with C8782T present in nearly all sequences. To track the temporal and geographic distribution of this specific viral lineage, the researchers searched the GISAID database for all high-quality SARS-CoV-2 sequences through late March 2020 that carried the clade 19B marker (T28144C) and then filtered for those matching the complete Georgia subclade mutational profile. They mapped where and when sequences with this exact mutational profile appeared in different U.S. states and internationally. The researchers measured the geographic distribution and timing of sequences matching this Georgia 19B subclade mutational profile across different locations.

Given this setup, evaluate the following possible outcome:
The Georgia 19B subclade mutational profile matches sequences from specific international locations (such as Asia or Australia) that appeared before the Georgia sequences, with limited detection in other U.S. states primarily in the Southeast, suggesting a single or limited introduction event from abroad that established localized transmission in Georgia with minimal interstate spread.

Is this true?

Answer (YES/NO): NO